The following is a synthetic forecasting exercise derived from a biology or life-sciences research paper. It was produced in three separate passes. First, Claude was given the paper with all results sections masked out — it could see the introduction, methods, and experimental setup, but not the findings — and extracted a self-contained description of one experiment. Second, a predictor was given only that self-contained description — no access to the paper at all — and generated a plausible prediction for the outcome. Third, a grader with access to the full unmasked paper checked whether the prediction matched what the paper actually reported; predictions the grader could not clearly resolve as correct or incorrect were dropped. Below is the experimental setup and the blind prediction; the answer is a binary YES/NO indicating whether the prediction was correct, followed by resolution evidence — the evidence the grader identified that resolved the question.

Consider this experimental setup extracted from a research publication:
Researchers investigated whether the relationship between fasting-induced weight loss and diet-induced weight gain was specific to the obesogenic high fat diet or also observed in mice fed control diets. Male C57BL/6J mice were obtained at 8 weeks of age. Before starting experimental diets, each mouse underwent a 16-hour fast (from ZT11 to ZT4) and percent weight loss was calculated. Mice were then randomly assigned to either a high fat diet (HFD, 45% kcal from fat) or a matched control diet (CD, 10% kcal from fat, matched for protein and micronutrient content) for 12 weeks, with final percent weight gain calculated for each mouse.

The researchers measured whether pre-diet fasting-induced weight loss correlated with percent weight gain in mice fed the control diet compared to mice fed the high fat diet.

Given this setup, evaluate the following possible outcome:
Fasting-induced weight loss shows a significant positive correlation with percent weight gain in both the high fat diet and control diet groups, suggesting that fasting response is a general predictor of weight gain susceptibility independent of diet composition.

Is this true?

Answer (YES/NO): NO